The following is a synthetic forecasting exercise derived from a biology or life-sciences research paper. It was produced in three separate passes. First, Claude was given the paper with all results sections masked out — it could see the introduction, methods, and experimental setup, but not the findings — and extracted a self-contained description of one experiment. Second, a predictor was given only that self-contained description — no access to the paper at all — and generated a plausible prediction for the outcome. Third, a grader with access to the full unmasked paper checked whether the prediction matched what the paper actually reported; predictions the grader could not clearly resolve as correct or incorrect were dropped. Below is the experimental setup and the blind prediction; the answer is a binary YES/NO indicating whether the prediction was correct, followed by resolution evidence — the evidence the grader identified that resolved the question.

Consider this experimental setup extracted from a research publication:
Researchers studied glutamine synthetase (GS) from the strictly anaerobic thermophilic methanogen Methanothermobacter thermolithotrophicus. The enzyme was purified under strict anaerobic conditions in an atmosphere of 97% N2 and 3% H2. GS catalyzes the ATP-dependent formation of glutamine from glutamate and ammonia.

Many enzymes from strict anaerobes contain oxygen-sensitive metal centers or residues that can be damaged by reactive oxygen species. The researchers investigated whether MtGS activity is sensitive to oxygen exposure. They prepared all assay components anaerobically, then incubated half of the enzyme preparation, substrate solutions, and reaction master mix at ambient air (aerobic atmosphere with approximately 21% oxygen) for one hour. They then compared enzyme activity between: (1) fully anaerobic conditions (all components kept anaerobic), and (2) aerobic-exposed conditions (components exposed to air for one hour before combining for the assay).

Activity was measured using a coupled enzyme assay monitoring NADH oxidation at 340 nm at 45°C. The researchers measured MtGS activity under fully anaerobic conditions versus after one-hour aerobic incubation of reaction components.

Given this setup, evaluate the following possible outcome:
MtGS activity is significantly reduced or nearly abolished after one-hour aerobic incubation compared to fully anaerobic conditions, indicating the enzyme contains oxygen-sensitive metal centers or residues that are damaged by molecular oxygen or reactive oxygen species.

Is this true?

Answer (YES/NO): YES